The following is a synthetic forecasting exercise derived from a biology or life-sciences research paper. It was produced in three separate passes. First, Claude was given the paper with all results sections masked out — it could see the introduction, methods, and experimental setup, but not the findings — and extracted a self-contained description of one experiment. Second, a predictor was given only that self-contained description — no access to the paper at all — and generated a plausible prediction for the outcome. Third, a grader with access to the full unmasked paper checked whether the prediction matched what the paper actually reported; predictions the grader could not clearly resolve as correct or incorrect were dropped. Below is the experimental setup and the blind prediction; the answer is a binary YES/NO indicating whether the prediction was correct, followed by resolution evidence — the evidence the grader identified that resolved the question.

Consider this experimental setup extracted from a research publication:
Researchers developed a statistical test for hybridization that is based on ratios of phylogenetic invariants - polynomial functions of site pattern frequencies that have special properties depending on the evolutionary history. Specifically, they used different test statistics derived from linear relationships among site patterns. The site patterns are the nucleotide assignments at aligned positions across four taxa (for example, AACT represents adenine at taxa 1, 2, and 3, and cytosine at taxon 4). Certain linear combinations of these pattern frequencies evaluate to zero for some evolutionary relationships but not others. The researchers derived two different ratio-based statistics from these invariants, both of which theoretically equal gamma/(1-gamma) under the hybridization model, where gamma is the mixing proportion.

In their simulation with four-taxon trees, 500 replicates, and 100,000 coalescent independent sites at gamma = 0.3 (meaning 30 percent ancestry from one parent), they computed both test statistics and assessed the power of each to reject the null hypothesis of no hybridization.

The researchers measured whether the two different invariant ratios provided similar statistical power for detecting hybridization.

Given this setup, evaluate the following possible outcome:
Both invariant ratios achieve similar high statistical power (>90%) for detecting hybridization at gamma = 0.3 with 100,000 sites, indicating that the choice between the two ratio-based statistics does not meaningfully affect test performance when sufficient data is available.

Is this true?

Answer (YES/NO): NO